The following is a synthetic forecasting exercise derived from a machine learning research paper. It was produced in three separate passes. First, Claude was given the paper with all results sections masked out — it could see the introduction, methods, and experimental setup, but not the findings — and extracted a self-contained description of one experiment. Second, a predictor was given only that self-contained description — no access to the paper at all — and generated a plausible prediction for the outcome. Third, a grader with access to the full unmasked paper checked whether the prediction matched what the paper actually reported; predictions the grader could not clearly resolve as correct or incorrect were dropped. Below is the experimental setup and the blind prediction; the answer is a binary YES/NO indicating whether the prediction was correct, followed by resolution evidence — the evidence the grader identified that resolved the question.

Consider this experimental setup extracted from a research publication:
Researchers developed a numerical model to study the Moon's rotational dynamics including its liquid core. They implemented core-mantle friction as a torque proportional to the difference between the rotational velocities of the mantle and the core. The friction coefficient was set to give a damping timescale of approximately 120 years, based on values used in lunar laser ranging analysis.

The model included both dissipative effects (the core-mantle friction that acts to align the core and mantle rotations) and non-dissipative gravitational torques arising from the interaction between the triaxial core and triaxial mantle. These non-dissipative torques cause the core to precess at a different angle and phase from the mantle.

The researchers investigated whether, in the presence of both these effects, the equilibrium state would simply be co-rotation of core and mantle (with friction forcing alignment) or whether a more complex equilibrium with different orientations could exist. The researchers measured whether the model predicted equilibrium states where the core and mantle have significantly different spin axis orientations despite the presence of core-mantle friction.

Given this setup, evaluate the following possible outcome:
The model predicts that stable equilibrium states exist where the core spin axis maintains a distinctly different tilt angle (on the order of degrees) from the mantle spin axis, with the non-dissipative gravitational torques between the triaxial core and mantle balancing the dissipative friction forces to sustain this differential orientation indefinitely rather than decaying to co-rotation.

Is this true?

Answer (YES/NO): YES